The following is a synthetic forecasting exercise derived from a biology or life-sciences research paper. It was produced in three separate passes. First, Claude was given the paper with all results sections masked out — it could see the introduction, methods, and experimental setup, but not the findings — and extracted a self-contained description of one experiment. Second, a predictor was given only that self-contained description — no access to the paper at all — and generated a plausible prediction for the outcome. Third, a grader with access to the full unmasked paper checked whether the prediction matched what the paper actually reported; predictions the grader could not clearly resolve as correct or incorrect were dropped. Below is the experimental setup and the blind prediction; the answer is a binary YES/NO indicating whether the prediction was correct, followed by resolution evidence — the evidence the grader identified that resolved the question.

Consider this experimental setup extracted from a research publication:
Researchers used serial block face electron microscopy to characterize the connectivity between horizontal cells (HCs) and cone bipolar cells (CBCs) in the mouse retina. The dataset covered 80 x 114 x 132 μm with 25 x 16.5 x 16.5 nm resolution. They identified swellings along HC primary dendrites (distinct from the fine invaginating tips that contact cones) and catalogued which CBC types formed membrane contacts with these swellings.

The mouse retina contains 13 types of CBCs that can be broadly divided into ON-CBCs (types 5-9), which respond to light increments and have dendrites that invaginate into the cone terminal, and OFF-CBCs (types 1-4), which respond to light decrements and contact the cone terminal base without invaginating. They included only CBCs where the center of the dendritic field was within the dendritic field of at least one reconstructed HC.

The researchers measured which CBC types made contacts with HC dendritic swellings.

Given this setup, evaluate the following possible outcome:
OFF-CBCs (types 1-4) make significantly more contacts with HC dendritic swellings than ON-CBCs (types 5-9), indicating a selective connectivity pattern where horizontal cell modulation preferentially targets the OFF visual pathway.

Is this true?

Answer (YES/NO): NO